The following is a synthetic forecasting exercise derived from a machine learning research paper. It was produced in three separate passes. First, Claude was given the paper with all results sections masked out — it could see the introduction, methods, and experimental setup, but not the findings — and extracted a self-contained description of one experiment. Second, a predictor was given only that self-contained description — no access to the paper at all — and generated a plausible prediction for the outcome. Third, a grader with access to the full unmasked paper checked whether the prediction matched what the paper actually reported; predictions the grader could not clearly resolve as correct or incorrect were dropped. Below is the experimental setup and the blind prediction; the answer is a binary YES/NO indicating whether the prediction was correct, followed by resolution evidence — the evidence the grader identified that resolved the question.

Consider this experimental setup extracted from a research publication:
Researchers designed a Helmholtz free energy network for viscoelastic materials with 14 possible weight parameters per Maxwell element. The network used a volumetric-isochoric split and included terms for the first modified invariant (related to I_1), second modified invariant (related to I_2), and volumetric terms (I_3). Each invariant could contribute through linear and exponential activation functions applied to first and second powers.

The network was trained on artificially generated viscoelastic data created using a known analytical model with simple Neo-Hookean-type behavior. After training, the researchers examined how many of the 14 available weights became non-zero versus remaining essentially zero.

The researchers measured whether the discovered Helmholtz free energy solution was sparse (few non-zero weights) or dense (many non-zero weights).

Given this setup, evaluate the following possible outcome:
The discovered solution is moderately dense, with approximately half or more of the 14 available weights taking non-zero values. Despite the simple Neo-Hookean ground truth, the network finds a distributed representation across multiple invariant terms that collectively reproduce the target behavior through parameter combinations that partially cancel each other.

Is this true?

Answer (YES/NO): NO